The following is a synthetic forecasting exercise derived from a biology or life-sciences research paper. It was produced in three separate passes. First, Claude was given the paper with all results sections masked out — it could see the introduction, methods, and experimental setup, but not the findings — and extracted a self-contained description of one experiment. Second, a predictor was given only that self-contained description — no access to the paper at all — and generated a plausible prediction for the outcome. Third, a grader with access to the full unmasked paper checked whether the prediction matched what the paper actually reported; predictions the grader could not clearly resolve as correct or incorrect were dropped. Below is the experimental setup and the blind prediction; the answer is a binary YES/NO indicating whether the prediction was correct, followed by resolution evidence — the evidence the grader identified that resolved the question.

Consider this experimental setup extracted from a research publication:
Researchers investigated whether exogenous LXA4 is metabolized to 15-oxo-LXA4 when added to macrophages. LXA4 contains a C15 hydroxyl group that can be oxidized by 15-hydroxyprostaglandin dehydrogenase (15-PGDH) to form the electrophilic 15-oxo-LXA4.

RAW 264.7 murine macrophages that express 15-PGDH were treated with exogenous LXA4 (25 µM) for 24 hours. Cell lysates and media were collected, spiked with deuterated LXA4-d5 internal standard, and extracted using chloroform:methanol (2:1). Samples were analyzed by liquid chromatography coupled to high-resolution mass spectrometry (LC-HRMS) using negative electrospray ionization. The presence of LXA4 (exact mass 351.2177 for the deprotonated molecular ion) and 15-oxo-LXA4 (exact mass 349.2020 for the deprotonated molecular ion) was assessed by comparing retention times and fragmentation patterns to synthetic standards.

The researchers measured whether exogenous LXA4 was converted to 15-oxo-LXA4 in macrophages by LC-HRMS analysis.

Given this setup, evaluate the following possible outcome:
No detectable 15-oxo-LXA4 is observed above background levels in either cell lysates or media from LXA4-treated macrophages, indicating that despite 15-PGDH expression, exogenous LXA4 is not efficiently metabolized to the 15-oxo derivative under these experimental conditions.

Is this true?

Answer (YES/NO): NO